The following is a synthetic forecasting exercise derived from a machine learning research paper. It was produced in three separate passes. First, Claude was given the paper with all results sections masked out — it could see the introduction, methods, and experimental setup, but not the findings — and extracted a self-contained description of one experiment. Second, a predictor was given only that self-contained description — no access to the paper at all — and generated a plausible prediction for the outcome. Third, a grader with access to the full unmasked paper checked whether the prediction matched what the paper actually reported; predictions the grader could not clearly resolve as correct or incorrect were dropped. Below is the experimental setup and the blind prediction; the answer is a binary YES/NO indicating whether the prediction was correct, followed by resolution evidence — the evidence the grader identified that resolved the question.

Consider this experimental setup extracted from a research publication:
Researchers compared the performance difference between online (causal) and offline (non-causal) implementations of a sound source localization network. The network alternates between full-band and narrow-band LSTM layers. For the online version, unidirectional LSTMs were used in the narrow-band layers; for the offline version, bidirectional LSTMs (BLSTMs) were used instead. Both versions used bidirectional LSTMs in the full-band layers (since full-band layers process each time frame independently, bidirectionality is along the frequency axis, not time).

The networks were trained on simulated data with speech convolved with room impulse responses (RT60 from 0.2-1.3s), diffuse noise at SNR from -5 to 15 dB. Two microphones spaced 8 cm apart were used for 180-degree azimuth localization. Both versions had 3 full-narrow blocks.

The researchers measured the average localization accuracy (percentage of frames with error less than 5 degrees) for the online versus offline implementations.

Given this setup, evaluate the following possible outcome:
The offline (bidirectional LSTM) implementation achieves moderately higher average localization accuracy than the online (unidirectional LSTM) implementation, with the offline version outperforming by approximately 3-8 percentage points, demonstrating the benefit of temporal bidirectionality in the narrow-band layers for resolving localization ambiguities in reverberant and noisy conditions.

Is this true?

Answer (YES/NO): YES